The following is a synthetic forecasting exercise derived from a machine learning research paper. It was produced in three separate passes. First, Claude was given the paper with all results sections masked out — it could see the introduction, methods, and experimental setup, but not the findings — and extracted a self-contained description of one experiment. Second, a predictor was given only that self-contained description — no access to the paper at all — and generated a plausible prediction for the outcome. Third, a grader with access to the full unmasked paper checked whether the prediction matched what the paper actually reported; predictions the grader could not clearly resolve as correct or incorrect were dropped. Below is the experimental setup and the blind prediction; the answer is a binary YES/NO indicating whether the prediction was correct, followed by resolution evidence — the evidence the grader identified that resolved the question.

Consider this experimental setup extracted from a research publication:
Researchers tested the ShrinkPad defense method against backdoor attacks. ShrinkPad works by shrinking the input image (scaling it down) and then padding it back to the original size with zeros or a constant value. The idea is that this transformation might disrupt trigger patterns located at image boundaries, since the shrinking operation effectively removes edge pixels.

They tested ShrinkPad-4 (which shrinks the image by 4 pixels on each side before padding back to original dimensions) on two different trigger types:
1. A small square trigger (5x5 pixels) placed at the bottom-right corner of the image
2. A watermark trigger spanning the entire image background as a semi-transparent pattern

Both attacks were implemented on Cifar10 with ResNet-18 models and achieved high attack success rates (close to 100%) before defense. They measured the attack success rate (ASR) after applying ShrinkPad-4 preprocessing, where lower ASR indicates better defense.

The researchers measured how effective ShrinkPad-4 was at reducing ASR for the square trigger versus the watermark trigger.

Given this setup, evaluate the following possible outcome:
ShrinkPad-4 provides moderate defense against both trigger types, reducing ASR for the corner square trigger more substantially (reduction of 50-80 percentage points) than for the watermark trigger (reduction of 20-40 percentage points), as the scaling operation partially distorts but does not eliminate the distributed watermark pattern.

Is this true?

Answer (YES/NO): NO